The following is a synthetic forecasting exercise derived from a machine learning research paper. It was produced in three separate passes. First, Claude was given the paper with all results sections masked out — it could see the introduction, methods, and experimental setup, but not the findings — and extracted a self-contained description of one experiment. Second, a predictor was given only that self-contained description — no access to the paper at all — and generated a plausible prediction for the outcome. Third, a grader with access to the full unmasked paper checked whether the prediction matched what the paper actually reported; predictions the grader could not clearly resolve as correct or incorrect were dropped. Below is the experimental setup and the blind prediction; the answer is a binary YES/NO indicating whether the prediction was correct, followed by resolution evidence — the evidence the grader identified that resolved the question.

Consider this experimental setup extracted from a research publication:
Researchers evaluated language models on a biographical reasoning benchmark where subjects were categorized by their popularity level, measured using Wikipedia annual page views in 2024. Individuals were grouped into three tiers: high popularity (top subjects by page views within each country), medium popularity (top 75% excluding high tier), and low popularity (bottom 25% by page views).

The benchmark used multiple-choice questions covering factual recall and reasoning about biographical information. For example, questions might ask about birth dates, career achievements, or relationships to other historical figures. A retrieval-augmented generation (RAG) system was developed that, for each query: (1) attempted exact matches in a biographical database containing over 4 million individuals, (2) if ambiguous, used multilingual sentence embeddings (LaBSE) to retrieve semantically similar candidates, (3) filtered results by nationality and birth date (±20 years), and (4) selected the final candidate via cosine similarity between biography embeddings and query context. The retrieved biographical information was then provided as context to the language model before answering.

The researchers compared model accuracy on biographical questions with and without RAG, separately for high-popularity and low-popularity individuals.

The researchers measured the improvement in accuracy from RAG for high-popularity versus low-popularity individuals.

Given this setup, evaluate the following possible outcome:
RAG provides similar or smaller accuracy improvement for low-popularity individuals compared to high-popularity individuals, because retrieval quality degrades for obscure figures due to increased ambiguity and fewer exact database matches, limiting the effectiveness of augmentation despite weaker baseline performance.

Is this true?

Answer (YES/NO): NO